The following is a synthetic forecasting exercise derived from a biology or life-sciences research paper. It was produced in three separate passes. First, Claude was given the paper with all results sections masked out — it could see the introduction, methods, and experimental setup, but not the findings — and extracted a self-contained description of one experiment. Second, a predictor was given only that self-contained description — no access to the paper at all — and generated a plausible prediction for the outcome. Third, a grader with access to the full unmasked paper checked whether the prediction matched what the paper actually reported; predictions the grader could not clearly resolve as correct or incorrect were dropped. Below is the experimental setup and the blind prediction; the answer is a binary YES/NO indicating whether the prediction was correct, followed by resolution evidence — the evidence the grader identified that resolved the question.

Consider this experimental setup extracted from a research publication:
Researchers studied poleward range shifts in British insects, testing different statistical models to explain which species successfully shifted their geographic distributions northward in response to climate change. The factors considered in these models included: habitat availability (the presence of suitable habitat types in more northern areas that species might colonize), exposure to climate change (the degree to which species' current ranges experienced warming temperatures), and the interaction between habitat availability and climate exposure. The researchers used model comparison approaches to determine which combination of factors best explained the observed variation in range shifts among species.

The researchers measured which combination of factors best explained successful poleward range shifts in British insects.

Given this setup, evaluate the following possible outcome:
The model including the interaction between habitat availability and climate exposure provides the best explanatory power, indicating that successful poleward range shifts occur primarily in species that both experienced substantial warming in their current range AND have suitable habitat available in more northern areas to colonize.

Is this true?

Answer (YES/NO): YES